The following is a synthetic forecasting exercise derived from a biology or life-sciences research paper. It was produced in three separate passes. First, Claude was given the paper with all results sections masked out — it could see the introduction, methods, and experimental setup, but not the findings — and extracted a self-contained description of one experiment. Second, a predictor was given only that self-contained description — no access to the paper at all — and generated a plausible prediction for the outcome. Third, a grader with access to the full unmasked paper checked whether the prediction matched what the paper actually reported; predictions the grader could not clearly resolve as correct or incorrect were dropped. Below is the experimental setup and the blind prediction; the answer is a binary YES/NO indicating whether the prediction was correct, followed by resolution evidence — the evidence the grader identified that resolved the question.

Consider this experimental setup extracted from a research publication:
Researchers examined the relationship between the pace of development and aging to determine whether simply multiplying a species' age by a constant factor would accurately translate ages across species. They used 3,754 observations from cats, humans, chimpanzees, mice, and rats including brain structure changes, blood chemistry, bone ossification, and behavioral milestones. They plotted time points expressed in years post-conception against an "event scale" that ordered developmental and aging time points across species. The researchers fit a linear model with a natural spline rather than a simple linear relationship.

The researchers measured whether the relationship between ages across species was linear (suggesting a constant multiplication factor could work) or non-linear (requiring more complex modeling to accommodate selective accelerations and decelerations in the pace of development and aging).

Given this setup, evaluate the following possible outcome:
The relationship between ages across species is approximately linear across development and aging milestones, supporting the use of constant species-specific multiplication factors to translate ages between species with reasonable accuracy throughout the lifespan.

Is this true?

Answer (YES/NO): NO